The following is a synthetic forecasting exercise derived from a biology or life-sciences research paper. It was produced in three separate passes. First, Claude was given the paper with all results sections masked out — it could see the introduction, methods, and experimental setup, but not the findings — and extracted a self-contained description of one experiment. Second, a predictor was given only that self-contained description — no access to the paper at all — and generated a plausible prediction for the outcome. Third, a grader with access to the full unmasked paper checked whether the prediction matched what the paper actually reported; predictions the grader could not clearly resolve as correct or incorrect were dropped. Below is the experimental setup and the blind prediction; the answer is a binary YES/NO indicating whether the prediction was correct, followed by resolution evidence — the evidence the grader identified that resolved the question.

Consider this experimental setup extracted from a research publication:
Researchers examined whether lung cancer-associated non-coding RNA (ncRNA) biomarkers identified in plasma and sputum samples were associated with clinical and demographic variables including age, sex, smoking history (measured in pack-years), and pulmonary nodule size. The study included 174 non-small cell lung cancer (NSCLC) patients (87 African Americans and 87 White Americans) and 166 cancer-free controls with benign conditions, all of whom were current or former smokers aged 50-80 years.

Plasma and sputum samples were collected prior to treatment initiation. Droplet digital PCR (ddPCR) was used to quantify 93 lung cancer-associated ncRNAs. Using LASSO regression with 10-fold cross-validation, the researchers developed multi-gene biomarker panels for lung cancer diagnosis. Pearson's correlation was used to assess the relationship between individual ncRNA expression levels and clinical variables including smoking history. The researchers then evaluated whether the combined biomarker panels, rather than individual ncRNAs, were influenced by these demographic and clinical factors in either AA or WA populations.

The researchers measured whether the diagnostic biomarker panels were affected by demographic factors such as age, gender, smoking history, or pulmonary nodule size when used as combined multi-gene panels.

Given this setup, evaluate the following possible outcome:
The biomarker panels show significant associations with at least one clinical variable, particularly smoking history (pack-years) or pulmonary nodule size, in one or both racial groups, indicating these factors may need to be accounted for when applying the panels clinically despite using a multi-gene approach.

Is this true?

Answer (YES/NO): NO